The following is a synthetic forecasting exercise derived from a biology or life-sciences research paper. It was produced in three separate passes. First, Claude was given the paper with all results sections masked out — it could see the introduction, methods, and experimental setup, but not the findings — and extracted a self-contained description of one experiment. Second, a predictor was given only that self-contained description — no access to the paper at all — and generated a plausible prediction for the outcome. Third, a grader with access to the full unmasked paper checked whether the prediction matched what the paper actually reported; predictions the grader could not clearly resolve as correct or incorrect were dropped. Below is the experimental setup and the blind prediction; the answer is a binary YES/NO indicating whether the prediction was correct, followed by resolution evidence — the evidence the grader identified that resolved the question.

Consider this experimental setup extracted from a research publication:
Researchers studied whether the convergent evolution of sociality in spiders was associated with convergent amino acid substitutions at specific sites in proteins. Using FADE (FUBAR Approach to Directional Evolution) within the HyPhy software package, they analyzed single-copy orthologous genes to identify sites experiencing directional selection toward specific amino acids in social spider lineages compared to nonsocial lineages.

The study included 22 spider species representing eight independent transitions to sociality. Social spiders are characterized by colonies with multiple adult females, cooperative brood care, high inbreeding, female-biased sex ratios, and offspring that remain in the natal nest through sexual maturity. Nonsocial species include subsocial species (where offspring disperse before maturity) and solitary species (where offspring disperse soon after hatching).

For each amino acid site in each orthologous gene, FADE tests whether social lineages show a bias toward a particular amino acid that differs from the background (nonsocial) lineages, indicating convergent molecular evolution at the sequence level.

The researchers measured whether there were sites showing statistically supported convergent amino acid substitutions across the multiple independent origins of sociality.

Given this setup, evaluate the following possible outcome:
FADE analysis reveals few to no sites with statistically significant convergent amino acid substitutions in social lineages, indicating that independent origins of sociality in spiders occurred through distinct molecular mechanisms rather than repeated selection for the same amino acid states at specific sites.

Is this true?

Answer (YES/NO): NO